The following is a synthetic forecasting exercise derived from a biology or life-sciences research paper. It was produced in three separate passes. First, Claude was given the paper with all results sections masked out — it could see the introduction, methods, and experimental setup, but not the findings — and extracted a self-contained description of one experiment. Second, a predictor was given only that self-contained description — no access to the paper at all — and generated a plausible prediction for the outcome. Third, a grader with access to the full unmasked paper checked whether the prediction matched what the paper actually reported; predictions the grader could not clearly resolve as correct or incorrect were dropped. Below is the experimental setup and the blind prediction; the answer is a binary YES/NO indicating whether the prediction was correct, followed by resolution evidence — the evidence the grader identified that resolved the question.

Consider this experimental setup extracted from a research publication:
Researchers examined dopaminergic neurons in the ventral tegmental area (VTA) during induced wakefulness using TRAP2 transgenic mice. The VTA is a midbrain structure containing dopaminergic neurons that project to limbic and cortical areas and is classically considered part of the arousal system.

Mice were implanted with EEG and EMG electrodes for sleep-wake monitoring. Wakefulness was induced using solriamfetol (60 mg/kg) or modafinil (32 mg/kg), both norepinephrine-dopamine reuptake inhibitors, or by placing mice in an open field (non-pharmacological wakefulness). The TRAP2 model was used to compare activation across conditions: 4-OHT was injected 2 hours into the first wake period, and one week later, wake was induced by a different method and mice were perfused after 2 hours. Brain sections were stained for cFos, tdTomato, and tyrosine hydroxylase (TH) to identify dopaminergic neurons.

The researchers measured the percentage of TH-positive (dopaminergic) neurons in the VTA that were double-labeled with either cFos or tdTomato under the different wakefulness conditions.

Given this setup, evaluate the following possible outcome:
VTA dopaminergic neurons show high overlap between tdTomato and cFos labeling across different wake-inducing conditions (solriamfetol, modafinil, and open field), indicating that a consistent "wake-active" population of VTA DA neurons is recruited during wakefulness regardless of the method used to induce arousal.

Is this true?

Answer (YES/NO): NO